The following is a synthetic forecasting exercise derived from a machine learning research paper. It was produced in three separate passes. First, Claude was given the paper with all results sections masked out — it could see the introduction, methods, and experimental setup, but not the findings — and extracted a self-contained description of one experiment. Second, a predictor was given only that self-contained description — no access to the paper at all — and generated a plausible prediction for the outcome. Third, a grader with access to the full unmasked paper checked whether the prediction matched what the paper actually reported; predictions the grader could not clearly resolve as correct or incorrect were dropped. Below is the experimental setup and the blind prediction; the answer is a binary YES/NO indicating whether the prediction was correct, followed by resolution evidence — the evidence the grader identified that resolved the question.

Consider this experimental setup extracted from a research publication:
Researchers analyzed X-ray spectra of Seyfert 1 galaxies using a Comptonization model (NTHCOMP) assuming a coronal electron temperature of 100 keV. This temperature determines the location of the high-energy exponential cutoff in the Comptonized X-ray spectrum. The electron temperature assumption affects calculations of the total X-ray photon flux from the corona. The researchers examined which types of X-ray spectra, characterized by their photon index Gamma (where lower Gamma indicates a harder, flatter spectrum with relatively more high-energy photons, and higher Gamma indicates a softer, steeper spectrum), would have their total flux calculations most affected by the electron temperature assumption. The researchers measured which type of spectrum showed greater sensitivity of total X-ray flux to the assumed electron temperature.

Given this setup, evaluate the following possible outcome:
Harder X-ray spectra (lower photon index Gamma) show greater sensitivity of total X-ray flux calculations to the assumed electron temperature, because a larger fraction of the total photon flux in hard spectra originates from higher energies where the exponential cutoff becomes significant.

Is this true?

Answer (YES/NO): YES